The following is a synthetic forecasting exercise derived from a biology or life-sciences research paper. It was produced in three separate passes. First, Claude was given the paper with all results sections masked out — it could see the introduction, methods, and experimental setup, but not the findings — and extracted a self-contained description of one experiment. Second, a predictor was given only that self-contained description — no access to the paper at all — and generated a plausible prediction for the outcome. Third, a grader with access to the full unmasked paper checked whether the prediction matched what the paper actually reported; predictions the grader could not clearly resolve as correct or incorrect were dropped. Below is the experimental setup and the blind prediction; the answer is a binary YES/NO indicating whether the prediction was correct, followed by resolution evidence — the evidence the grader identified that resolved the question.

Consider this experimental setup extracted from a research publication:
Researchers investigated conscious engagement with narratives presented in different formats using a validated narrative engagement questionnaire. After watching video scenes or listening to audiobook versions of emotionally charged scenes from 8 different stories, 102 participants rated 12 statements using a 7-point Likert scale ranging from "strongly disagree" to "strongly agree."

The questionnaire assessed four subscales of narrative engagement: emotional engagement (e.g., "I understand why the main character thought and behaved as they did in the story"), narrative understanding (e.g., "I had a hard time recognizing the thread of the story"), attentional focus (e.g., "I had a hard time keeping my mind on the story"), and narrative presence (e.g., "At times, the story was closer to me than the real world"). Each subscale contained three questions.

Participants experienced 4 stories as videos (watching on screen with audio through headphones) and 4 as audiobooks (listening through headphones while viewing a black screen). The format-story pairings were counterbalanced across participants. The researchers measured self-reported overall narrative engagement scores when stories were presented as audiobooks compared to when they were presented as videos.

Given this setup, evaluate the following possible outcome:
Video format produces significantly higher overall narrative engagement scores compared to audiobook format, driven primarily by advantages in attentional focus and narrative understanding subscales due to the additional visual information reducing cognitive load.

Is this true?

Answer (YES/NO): NO